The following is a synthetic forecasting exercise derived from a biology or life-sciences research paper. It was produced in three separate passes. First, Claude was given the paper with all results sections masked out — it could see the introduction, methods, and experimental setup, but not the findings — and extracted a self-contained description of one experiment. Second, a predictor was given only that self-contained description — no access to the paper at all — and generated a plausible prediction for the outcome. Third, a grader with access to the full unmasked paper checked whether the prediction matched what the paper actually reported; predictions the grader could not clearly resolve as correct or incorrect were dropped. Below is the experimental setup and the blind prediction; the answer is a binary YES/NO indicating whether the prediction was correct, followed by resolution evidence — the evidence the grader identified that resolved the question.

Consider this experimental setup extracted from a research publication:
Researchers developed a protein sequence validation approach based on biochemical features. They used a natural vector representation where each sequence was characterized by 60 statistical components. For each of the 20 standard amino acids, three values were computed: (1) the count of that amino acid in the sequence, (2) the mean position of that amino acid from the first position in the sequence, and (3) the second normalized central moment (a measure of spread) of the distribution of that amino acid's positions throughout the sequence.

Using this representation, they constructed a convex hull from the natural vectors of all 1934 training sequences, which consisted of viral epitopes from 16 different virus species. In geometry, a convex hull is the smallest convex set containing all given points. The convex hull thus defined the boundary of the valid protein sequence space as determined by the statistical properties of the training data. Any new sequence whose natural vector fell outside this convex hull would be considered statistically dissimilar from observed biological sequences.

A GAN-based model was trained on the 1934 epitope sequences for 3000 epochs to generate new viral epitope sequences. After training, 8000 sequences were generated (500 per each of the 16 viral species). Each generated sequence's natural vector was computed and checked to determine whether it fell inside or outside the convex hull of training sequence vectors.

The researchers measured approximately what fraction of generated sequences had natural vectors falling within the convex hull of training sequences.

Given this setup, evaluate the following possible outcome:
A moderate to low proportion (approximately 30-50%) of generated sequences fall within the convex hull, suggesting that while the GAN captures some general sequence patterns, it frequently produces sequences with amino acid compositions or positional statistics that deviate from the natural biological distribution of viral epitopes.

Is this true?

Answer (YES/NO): NO